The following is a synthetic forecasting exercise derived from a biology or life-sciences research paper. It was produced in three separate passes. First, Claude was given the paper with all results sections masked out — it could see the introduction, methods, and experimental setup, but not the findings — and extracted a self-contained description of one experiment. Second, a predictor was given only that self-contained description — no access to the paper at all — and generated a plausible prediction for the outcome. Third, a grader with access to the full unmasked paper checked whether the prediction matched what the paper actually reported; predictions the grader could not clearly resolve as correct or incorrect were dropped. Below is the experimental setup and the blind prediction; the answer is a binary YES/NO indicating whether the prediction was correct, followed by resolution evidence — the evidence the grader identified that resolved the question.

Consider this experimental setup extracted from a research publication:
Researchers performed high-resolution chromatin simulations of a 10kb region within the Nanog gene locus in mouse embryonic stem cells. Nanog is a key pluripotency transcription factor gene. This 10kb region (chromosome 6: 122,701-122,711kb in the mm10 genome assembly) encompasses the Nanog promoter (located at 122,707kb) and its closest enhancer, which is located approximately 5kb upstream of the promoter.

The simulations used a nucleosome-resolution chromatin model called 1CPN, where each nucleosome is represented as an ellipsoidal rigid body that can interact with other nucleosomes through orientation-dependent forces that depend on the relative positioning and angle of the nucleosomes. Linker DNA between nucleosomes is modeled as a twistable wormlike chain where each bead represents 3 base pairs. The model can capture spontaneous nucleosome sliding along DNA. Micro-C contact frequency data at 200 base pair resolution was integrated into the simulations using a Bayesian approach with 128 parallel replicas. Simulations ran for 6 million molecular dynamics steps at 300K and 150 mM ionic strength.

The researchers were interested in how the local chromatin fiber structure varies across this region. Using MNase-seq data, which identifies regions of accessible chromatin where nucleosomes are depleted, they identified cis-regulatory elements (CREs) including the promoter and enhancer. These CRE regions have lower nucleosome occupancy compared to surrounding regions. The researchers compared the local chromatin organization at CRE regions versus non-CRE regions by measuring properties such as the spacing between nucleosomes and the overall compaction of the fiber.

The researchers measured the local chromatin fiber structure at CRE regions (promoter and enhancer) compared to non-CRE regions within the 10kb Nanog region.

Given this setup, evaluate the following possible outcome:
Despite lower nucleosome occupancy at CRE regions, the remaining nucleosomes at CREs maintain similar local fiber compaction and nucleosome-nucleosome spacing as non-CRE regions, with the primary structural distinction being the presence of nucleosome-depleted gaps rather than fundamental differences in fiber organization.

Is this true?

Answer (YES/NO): NO